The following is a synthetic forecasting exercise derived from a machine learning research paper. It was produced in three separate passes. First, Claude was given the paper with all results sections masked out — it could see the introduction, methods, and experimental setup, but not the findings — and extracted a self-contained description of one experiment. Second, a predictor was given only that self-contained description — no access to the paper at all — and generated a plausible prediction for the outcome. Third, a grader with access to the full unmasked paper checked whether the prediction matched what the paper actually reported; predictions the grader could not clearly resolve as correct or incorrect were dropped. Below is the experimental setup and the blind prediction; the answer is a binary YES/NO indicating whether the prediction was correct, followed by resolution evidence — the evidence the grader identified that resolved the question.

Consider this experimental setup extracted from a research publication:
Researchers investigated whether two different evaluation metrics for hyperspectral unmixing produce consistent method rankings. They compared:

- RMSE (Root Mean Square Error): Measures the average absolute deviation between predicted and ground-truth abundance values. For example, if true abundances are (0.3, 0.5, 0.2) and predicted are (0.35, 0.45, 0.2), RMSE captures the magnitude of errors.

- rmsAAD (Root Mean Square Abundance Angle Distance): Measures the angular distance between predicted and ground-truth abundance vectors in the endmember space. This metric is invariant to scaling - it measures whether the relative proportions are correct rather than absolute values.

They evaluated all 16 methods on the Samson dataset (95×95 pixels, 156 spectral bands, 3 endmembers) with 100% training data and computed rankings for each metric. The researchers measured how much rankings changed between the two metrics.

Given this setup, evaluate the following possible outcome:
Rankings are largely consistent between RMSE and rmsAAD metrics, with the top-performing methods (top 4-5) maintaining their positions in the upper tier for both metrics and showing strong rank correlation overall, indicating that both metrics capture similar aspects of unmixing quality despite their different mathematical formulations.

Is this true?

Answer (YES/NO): YES